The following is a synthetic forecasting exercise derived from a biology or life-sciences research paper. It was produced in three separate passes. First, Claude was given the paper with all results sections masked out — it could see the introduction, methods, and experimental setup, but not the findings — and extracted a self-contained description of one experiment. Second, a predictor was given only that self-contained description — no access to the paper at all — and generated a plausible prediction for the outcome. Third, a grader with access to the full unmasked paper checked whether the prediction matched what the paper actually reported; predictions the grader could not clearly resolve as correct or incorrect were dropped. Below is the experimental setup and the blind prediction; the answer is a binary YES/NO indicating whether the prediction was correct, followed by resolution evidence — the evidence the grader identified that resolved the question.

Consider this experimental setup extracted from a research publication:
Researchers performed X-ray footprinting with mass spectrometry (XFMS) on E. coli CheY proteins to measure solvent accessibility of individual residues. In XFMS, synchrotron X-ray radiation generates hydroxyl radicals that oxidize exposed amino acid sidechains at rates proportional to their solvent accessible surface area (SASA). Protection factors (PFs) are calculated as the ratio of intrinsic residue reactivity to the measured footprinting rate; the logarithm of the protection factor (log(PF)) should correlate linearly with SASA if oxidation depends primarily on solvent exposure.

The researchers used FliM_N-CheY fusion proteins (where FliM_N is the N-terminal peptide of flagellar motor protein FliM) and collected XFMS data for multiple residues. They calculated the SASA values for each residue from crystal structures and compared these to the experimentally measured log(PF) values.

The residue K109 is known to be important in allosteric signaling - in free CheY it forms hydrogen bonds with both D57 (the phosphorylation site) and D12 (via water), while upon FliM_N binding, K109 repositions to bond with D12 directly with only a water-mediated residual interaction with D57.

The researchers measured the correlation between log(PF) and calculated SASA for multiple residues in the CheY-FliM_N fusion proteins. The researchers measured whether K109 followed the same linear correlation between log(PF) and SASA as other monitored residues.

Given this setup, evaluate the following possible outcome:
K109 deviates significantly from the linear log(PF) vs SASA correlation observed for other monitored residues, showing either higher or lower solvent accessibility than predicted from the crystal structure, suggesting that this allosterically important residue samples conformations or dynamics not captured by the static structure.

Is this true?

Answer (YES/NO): YES